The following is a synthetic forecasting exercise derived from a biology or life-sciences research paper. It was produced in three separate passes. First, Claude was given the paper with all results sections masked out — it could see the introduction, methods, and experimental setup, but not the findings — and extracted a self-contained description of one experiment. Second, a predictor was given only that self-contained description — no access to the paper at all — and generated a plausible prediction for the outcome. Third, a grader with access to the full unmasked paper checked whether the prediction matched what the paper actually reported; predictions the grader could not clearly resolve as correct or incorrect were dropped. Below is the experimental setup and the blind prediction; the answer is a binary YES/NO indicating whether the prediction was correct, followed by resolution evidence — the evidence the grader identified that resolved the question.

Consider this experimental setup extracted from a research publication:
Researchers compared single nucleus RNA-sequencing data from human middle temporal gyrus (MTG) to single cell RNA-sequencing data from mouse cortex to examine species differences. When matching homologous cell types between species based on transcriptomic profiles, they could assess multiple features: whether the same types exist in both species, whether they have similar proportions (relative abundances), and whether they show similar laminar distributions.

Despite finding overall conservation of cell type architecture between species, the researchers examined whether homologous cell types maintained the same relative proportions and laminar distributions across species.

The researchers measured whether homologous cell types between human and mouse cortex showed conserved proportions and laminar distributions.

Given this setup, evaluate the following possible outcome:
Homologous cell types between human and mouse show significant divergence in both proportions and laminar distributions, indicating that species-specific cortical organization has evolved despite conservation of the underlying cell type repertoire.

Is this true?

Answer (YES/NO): YES